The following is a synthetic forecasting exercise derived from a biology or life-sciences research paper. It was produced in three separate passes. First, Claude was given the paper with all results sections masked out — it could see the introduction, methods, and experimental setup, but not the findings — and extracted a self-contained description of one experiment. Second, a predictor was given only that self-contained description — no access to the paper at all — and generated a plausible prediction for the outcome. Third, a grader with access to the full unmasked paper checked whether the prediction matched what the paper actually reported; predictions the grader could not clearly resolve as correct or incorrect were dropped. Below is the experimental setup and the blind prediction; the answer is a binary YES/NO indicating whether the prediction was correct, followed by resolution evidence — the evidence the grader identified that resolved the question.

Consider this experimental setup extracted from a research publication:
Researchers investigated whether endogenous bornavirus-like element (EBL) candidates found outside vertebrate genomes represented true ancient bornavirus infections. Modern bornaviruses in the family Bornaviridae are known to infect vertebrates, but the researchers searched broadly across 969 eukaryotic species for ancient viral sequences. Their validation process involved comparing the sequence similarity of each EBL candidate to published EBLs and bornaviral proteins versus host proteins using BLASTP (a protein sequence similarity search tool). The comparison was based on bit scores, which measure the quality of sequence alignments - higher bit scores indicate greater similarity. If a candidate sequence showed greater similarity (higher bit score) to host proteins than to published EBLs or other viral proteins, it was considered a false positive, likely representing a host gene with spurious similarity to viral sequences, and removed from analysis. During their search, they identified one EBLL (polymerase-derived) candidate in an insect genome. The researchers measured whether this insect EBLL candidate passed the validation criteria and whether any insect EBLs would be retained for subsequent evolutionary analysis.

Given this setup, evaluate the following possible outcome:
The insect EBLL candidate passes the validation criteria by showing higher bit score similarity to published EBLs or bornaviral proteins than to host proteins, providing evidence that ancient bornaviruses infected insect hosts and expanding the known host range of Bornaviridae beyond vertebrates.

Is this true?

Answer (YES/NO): NO